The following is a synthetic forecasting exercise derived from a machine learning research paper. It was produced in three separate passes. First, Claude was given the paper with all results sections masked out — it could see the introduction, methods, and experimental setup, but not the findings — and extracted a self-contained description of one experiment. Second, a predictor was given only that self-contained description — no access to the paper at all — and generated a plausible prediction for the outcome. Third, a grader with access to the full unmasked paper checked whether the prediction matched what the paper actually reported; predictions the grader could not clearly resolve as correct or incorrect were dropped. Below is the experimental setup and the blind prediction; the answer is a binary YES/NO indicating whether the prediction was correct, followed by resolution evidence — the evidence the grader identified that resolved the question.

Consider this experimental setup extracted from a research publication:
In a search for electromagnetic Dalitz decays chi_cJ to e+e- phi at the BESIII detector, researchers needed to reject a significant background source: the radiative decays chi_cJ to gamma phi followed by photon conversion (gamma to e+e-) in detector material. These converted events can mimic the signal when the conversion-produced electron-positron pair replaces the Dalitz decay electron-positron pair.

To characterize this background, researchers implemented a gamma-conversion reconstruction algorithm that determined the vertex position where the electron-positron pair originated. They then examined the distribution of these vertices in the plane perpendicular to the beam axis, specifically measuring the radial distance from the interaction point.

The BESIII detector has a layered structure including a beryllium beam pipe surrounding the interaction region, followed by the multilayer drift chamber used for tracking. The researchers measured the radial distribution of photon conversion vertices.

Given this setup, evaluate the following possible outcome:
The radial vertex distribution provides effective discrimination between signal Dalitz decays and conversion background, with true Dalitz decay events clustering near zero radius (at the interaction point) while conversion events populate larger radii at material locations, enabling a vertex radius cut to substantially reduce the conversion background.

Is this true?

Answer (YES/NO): YES